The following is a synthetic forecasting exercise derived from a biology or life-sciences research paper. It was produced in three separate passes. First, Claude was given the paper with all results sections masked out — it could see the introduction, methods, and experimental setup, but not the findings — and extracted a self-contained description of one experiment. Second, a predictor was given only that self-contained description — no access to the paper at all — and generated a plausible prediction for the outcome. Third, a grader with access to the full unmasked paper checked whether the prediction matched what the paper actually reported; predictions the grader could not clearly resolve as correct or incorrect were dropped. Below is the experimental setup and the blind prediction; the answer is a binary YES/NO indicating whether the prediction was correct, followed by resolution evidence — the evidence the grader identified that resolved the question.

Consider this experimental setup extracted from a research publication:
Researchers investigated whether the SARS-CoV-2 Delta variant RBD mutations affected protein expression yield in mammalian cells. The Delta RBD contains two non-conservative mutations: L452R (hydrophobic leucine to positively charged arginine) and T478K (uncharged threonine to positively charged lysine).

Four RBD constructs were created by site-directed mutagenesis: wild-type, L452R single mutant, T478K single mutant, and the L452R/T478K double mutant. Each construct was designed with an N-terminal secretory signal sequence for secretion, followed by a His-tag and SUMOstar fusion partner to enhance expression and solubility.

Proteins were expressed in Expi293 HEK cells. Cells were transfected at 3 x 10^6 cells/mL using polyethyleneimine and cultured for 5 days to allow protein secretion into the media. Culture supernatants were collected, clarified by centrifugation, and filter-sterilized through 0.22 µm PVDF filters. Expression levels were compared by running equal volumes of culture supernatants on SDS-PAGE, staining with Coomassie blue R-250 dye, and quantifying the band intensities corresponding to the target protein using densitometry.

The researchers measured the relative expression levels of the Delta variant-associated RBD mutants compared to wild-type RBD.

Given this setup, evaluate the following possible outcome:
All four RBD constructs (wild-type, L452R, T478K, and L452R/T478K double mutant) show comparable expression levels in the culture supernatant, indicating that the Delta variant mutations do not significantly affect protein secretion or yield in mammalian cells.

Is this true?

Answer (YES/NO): NO